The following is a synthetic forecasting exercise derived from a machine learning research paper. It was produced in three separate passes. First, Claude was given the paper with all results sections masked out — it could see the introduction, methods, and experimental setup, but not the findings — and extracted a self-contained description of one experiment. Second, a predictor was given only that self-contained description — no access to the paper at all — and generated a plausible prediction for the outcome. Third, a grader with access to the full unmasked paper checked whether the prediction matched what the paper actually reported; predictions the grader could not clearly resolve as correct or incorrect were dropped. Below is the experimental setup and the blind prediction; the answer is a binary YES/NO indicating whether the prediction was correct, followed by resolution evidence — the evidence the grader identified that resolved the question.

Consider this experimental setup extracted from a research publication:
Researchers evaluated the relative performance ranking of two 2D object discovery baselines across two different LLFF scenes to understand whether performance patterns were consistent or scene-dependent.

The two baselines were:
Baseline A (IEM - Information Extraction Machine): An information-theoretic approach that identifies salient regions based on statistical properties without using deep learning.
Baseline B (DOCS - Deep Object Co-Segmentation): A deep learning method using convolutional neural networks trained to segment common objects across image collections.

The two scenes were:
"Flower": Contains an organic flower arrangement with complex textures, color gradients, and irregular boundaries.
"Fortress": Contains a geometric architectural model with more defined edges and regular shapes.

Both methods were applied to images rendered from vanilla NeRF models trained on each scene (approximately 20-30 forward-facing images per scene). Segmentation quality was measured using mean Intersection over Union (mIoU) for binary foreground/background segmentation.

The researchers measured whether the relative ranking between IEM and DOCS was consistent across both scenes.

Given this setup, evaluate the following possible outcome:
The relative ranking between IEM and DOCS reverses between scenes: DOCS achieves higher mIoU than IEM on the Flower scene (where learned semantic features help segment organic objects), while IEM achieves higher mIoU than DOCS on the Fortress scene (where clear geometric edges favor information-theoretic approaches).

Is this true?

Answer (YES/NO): NO